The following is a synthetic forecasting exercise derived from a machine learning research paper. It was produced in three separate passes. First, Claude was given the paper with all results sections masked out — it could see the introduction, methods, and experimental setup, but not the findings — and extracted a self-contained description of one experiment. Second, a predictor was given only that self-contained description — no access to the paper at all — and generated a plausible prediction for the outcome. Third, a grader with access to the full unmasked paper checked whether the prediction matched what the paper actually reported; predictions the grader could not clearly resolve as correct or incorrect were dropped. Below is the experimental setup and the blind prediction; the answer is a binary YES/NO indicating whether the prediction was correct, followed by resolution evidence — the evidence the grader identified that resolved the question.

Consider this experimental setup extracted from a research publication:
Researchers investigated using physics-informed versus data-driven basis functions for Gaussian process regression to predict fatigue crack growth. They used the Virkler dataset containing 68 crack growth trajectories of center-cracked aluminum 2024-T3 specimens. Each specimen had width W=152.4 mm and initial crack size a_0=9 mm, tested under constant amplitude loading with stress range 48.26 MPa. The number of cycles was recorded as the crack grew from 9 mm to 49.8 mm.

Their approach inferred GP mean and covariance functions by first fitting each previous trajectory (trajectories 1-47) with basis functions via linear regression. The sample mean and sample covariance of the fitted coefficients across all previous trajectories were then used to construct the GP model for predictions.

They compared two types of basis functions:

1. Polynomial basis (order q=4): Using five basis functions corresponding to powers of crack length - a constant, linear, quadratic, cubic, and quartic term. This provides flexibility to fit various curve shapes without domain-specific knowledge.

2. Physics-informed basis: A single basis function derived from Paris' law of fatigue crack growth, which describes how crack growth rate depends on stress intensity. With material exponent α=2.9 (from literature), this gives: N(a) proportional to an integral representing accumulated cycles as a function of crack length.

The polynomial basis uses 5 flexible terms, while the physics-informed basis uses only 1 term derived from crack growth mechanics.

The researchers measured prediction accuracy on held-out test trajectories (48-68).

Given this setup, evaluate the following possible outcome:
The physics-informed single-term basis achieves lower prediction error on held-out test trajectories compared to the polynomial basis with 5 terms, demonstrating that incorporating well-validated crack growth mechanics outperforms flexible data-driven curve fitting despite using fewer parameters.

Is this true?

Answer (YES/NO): NO